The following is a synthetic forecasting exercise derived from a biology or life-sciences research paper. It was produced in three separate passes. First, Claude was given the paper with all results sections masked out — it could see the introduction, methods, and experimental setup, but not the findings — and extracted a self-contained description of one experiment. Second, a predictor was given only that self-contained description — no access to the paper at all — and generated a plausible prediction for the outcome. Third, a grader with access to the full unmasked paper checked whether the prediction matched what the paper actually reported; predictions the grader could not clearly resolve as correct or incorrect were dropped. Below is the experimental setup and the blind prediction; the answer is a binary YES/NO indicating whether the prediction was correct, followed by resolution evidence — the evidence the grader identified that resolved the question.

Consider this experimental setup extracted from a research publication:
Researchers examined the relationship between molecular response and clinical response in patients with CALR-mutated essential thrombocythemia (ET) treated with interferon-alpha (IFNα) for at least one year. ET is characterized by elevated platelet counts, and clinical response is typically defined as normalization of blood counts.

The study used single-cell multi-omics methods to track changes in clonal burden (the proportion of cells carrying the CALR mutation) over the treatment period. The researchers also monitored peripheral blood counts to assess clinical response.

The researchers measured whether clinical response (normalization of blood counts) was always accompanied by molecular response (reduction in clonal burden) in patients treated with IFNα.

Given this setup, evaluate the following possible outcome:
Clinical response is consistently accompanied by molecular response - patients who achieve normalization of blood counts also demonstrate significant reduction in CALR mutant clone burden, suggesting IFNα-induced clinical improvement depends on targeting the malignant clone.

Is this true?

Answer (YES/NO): NO